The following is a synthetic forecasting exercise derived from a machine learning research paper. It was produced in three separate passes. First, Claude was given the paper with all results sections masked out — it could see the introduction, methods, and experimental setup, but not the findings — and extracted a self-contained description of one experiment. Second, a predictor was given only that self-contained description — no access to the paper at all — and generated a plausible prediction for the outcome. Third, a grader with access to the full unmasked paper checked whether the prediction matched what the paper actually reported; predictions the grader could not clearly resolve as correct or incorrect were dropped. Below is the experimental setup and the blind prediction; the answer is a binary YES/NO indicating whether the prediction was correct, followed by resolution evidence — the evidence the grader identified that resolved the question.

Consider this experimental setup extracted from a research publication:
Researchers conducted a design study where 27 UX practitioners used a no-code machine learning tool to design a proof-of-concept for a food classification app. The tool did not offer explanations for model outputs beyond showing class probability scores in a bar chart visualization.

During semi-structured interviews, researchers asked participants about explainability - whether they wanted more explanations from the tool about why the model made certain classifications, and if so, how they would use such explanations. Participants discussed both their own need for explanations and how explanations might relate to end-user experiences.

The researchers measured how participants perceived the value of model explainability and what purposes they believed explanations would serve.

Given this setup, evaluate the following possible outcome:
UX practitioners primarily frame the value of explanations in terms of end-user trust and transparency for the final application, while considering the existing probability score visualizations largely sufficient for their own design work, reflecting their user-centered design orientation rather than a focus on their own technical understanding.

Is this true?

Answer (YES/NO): NO